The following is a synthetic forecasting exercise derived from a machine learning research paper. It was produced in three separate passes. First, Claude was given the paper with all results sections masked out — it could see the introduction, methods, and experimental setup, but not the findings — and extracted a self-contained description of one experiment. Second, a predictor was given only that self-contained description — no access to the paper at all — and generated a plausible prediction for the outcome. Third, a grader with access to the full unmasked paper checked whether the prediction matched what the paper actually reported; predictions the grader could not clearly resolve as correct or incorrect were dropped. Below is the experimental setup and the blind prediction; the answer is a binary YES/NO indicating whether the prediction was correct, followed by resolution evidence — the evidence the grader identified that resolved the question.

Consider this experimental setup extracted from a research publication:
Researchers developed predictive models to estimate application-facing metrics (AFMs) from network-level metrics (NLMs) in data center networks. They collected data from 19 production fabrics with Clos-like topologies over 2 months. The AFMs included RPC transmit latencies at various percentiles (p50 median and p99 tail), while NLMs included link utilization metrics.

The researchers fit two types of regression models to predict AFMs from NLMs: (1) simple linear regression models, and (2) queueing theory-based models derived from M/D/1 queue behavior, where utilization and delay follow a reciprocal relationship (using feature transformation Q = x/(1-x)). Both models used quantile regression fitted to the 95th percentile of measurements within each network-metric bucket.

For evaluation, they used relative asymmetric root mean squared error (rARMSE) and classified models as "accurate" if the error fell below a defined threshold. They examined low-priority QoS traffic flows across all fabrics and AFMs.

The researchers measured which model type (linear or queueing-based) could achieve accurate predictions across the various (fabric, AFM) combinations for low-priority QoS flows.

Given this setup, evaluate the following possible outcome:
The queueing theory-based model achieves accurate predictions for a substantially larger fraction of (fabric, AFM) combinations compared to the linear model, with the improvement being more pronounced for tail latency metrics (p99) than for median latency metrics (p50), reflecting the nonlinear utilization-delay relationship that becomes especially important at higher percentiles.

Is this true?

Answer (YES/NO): NO